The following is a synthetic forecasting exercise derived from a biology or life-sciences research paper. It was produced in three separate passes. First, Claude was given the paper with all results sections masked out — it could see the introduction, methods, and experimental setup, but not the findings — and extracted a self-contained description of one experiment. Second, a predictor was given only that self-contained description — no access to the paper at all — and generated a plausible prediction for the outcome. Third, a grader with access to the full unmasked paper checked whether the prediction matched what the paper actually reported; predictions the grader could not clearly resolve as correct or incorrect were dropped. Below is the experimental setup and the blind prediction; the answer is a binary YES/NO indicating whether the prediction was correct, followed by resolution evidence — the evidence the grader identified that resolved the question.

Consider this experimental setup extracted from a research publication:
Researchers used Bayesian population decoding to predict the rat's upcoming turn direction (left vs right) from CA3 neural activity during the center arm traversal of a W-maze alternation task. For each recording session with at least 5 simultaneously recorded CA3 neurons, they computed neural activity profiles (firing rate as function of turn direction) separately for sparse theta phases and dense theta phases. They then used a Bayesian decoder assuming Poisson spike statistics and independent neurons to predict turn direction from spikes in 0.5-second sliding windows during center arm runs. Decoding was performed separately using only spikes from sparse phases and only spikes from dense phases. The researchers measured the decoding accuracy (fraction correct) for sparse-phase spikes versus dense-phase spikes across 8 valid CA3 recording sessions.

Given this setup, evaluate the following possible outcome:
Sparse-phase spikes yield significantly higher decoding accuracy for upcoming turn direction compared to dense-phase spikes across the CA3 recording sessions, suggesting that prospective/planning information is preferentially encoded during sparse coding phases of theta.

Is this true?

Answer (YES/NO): YES